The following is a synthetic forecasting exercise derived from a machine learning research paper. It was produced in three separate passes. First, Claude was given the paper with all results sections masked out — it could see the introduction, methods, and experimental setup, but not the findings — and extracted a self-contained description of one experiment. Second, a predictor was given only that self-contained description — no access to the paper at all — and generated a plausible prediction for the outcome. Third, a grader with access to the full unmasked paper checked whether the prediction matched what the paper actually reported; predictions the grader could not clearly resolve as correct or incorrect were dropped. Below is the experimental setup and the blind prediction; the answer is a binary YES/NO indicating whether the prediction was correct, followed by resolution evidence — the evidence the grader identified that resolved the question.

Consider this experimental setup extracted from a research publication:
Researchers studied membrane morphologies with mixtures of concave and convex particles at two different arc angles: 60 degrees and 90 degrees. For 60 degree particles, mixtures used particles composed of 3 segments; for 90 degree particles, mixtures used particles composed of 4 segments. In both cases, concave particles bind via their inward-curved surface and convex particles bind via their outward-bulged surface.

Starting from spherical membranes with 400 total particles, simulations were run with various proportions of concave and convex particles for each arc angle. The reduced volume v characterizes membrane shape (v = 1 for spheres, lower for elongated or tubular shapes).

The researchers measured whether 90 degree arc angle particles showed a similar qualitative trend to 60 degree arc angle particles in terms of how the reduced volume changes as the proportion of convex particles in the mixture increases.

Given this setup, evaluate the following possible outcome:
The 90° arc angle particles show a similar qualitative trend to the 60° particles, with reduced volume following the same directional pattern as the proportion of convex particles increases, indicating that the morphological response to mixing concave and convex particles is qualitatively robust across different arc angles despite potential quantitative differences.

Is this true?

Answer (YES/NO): YES